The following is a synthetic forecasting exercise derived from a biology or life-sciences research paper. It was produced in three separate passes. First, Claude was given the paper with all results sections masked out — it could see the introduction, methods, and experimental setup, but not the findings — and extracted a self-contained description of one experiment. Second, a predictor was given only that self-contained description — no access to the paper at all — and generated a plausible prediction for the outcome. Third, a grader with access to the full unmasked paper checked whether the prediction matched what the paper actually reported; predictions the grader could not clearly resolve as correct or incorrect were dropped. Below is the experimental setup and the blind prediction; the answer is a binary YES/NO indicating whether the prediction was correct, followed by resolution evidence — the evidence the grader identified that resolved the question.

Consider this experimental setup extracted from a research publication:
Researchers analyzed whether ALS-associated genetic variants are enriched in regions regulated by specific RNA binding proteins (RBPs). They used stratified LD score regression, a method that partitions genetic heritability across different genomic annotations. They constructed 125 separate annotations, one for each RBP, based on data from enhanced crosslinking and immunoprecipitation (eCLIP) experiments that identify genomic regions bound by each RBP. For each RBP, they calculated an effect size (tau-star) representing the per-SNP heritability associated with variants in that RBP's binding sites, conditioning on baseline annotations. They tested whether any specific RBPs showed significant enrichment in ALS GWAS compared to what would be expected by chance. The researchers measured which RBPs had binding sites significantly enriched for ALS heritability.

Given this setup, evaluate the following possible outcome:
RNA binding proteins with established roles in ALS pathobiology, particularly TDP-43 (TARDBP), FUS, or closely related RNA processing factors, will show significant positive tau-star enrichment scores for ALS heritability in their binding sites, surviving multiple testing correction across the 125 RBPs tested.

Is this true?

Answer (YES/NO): YES